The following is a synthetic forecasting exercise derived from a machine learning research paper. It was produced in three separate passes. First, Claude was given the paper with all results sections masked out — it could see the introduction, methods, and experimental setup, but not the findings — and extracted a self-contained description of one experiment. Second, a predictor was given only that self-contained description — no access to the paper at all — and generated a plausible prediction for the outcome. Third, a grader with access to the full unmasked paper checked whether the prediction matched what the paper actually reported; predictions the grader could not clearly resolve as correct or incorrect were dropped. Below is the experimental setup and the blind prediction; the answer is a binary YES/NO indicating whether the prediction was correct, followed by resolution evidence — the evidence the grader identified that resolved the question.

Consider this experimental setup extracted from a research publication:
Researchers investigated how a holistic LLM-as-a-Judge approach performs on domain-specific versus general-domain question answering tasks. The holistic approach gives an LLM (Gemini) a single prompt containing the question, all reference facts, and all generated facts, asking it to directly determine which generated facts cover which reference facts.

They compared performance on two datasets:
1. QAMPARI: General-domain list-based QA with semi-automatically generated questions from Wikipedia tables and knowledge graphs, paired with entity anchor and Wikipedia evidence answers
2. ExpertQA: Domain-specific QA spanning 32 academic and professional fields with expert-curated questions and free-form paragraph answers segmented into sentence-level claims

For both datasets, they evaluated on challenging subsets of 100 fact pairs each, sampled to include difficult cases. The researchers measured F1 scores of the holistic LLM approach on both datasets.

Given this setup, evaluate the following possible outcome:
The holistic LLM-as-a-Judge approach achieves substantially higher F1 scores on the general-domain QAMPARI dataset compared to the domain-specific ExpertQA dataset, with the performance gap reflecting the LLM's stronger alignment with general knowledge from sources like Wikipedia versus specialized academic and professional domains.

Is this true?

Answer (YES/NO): NO